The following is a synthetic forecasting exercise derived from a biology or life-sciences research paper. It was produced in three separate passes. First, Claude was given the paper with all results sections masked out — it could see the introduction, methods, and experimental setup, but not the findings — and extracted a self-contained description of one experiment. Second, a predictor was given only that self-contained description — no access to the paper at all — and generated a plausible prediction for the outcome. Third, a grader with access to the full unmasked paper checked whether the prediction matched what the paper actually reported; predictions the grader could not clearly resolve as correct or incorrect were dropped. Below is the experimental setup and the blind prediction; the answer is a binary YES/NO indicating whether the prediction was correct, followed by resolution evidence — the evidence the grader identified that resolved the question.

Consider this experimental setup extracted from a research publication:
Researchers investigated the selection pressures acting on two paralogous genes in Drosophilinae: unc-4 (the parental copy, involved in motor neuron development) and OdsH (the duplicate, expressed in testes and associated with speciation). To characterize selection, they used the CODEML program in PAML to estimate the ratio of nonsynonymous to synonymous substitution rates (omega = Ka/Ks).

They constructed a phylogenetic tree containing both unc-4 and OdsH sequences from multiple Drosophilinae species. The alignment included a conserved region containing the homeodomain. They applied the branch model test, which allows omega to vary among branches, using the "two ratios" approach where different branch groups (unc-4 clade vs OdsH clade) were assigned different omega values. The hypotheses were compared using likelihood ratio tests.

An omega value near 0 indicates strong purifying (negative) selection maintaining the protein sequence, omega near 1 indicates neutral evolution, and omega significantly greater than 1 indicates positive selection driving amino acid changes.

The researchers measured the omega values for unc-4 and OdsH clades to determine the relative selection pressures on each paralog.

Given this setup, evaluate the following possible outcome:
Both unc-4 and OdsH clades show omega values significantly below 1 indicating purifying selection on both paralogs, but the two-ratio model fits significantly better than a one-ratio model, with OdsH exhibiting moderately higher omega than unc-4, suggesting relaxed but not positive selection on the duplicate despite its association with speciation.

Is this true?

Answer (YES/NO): YES